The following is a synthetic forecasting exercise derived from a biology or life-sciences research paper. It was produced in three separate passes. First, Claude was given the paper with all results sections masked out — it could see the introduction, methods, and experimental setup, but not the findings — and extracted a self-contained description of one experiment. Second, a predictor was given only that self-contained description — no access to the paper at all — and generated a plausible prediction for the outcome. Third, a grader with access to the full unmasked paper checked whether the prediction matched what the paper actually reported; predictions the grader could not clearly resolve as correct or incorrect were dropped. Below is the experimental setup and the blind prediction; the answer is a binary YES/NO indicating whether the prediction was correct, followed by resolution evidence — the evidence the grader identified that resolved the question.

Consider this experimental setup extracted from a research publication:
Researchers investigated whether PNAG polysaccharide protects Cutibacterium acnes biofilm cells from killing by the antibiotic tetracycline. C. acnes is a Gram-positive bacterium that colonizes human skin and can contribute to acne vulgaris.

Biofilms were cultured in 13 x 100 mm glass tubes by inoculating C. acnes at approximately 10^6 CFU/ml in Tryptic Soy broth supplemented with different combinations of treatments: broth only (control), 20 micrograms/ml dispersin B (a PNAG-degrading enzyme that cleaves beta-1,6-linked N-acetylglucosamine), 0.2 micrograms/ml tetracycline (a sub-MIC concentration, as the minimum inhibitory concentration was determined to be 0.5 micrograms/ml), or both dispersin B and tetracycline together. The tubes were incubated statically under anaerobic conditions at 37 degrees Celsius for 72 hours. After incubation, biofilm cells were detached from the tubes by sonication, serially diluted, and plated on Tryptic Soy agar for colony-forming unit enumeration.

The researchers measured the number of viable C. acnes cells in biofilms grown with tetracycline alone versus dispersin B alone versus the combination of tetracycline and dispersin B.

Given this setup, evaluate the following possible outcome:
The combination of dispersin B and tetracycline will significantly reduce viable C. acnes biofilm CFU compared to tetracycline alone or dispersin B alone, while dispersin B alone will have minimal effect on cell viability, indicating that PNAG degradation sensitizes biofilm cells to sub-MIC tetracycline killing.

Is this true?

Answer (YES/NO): YES